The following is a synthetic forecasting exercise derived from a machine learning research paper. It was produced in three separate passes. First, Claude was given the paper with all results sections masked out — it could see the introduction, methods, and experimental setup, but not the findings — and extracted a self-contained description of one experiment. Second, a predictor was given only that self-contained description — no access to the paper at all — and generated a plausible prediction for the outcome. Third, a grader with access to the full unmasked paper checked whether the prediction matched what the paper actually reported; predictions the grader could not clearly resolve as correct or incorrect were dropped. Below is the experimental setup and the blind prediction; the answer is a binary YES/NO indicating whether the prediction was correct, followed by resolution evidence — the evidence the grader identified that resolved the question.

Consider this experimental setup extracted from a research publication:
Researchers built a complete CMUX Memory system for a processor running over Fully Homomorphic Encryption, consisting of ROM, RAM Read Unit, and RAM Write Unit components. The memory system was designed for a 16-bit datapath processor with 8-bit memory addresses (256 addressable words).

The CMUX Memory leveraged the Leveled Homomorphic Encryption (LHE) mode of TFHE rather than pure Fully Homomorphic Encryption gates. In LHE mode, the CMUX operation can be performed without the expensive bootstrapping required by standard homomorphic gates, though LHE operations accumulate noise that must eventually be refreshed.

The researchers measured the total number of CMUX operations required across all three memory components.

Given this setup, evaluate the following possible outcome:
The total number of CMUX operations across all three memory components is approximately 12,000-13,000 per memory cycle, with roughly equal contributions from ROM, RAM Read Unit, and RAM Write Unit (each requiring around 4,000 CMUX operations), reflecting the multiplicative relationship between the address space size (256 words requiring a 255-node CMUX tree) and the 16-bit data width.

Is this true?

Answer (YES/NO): NO